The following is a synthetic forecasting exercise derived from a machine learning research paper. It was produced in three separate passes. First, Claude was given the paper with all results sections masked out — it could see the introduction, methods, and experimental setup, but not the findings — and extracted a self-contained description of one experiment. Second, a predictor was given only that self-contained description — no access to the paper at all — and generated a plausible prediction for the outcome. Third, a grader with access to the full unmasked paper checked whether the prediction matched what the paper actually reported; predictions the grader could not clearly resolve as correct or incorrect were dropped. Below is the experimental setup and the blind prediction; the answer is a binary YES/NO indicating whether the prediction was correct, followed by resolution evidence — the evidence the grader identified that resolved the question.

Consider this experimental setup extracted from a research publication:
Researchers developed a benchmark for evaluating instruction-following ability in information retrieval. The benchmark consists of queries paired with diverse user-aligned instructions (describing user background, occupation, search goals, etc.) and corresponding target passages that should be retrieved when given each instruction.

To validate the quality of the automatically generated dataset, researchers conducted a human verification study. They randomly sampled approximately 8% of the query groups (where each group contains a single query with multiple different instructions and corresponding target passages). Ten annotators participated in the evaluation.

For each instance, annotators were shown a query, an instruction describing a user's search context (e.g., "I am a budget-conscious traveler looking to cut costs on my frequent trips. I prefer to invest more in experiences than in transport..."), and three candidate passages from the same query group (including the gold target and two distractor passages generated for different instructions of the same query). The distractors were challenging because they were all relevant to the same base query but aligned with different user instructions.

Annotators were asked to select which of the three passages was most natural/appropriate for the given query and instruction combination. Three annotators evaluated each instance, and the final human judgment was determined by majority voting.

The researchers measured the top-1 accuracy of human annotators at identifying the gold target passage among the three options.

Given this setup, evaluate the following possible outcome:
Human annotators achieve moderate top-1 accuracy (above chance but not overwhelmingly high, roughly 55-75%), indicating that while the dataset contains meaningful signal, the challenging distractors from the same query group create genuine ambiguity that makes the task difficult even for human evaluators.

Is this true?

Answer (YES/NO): NO